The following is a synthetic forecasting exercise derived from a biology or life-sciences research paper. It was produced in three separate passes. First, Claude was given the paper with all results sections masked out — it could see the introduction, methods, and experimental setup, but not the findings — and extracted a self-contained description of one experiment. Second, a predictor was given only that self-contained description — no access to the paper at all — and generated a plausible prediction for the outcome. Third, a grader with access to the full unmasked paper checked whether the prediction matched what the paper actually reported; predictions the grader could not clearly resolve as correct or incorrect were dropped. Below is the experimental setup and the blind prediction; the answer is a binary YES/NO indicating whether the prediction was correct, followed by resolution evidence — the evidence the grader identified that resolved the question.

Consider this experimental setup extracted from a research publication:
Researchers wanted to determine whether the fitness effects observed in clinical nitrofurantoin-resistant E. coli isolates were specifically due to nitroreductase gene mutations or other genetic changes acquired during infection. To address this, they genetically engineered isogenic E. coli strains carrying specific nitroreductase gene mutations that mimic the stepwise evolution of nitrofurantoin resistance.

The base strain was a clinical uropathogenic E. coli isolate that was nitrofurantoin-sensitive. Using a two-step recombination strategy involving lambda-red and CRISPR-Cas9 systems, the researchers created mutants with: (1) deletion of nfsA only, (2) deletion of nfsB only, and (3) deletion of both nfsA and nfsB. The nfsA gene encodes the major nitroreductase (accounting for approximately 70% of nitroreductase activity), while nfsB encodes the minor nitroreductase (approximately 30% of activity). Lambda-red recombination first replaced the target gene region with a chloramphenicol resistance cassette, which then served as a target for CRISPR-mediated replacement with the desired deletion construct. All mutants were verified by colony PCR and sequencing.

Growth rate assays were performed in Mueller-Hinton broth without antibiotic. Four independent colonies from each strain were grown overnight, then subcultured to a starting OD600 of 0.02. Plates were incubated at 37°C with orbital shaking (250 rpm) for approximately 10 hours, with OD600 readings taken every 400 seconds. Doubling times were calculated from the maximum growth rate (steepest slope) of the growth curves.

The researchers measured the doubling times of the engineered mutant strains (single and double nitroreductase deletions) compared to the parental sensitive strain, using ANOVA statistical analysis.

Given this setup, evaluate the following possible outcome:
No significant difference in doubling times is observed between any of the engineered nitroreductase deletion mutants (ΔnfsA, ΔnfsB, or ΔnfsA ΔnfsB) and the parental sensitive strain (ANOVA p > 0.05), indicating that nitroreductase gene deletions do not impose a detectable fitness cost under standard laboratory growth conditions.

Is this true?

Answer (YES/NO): YES